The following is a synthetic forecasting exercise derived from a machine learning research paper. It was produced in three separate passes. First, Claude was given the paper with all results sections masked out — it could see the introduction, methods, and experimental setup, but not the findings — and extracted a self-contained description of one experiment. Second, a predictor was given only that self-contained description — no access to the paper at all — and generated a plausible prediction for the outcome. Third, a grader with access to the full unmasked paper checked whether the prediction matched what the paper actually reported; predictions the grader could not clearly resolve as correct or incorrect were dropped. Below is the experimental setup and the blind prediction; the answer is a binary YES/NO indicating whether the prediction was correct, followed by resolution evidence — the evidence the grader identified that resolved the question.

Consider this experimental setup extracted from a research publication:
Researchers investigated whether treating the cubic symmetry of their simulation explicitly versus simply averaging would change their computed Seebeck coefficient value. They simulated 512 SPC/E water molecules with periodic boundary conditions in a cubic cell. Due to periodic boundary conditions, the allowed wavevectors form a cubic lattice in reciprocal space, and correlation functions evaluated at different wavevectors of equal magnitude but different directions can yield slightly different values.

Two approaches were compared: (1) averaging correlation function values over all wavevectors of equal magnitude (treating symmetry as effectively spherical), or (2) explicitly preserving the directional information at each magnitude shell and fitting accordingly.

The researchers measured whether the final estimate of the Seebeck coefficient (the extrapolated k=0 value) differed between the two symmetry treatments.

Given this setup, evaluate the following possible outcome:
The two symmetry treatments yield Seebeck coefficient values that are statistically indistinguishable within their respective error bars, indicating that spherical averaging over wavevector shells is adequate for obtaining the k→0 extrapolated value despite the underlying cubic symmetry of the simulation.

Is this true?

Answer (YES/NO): YES